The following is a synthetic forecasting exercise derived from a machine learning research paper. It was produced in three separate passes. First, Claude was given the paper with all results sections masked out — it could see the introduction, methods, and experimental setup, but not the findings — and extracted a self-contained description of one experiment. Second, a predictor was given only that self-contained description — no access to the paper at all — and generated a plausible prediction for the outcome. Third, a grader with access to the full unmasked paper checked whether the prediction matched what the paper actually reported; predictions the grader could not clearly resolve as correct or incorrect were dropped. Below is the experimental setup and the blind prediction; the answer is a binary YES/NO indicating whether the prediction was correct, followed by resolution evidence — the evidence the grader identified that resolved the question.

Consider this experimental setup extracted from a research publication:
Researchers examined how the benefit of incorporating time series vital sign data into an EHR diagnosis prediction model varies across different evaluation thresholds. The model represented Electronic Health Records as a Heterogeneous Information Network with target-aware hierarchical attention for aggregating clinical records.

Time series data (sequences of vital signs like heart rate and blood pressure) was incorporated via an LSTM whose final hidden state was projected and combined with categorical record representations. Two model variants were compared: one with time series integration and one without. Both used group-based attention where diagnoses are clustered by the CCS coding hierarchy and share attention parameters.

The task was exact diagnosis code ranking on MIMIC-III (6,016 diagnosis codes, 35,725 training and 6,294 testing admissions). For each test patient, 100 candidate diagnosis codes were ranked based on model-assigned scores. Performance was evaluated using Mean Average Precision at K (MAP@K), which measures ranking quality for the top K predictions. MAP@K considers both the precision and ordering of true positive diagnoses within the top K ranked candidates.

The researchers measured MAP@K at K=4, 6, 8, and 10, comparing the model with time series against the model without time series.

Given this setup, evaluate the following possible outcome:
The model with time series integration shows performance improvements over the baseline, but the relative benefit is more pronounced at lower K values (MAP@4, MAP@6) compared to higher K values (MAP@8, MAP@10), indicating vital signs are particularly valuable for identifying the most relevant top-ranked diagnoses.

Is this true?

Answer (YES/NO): NO